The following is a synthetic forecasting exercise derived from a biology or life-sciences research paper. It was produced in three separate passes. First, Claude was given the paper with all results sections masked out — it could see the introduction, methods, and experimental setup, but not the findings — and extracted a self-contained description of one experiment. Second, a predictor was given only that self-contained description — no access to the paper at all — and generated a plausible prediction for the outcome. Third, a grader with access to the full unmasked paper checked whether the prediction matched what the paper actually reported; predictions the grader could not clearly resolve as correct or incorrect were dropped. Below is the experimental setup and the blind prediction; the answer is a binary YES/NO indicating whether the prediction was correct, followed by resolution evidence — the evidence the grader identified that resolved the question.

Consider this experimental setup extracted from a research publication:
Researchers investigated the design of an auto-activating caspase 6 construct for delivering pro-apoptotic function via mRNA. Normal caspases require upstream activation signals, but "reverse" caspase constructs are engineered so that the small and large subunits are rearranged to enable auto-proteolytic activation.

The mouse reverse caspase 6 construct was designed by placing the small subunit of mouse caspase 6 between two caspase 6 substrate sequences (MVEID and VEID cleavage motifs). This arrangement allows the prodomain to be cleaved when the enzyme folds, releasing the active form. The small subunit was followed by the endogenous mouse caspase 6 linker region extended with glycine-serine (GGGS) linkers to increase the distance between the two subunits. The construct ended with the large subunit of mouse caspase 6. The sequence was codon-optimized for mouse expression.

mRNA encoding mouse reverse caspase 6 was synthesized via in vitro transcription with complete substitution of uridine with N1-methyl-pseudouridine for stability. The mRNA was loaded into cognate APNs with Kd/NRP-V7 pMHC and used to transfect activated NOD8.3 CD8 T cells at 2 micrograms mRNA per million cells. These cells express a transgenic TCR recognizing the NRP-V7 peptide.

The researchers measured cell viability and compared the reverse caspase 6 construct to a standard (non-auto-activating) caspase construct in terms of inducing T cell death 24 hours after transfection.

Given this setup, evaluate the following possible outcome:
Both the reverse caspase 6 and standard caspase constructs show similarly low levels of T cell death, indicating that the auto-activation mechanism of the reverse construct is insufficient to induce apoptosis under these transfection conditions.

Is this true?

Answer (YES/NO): NO